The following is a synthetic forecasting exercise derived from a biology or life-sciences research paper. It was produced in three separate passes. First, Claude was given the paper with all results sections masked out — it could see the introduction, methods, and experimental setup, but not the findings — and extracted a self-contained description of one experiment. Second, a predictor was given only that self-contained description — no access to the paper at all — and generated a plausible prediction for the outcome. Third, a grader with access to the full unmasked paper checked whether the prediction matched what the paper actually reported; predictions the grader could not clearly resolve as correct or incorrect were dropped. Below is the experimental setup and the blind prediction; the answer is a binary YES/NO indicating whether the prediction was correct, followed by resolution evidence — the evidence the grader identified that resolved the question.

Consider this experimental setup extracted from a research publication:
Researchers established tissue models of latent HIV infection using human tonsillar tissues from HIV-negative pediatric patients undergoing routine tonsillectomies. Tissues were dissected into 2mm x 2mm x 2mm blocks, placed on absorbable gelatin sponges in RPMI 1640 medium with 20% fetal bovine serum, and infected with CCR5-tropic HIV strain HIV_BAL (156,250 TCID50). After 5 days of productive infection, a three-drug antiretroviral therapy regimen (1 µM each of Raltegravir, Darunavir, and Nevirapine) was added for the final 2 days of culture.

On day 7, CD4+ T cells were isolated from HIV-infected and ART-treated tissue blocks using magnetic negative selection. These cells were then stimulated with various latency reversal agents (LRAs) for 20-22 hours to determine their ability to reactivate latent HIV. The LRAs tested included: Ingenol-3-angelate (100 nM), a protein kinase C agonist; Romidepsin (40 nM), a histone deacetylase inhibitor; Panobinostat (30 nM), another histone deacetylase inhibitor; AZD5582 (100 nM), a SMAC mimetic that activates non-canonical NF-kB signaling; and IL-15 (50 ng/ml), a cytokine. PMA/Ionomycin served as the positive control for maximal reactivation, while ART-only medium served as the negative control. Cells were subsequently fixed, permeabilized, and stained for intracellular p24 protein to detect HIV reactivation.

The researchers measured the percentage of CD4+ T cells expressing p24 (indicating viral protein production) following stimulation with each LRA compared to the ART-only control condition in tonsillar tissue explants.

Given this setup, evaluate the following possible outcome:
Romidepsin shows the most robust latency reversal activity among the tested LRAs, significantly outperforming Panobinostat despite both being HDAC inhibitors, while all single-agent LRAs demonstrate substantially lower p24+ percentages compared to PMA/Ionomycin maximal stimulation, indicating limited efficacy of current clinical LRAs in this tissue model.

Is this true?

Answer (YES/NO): NO